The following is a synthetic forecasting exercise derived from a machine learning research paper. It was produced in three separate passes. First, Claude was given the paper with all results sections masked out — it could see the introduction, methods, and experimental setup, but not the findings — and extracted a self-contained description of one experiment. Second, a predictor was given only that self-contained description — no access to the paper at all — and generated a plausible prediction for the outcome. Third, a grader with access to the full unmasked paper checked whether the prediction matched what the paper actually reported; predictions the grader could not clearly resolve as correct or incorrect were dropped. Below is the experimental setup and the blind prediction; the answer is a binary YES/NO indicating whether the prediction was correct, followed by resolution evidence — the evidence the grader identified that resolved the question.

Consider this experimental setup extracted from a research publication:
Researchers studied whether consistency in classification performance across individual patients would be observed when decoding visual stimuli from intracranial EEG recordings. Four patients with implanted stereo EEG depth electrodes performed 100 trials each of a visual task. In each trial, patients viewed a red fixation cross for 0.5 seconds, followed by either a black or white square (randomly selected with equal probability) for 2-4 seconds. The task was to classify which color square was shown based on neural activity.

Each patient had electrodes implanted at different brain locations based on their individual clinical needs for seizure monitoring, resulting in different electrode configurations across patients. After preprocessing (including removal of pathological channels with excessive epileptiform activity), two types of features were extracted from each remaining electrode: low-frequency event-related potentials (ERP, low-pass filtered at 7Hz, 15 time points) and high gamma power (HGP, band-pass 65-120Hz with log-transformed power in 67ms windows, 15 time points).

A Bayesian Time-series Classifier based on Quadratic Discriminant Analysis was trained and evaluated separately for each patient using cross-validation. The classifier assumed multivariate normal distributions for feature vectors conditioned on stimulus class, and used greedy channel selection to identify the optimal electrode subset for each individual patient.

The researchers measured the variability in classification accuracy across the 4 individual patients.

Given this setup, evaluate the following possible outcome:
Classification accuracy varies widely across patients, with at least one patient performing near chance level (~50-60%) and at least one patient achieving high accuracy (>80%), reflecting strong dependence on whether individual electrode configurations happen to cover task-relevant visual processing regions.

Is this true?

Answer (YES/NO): NO